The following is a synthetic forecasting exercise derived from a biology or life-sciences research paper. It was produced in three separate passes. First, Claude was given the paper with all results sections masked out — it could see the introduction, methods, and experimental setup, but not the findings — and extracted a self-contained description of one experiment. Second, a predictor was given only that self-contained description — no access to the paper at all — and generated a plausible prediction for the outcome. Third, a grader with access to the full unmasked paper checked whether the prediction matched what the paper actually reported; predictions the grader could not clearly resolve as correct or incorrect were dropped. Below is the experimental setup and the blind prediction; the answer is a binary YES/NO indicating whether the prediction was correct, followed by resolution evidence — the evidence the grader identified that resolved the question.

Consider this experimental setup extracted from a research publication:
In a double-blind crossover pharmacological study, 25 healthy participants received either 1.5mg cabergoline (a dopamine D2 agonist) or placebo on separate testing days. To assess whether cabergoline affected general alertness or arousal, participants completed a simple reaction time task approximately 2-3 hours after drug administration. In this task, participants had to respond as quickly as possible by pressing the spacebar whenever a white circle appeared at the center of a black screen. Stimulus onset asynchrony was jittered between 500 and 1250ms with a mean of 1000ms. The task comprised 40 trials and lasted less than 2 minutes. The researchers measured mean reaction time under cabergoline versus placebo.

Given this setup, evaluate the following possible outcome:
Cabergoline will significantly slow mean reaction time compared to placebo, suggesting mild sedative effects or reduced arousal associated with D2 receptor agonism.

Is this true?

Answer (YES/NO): NO